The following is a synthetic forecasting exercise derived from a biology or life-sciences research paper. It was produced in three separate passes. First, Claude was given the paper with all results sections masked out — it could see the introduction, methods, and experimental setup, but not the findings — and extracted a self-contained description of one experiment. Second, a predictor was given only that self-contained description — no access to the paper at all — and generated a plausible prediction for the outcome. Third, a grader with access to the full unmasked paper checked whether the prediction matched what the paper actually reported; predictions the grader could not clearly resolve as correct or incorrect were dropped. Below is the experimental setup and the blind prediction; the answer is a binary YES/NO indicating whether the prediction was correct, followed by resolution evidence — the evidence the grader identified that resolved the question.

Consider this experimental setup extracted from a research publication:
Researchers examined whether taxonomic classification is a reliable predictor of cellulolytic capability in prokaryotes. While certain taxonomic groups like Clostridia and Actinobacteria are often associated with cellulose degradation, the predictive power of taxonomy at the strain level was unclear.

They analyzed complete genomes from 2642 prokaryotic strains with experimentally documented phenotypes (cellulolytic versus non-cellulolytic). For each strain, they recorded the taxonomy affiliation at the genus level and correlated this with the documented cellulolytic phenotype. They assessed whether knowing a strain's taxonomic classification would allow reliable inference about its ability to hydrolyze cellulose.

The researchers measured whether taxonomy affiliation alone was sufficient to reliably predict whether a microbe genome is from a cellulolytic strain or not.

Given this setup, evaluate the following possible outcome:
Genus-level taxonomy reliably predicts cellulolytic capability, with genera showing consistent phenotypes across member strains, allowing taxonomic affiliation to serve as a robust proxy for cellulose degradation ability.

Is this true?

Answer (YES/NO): NO